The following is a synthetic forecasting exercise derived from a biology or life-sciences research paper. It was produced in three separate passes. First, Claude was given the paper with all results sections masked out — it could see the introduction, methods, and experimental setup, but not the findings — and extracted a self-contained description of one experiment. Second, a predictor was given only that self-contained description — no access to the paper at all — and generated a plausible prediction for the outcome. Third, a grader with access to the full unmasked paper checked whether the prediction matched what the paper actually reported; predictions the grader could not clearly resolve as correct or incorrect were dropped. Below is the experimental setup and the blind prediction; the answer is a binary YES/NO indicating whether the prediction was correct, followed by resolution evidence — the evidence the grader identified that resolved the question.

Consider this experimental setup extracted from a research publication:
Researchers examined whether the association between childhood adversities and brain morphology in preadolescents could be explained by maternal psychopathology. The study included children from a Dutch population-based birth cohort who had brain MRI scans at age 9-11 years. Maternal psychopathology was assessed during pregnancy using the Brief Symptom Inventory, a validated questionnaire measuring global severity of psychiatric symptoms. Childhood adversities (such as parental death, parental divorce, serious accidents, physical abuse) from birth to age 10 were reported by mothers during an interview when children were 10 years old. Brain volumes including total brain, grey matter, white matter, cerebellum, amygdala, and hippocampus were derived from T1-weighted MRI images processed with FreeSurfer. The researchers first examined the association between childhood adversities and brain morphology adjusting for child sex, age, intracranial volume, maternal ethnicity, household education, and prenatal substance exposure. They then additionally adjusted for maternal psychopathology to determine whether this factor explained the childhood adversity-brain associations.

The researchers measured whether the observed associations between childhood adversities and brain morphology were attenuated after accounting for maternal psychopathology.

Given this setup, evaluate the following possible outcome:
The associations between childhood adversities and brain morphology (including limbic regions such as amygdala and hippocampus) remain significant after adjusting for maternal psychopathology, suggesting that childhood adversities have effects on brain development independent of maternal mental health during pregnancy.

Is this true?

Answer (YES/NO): NO